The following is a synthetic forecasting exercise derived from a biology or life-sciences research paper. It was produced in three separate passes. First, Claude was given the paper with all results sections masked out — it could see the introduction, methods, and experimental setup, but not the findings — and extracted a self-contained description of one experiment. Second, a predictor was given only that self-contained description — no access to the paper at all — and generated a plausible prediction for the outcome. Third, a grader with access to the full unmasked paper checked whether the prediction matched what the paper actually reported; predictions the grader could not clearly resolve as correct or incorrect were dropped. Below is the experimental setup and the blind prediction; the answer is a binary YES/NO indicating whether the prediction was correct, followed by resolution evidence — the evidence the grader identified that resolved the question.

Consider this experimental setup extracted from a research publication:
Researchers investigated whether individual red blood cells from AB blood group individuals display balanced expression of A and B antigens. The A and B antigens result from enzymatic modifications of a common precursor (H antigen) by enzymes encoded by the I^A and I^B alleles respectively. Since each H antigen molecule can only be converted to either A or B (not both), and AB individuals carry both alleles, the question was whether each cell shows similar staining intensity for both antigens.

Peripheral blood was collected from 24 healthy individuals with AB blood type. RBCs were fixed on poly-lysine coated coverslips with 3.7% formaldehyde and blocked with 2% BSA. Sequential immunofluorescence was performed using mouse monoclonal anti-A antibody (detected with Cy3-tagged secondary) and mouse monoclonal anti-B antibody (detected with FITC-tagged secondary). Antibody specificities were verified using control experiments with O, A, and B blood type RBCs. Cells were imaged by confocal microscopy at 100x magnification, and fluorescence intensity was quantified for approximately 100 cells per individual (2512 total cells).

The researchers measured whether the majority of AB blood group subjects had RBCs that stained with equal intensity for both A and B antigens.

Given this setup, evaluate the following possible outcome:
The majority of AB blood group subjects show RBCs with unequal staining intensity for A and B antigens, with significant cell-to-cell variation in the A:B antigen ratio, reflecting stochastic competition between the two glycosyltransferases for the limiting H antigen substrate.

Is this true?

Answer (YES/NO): NO